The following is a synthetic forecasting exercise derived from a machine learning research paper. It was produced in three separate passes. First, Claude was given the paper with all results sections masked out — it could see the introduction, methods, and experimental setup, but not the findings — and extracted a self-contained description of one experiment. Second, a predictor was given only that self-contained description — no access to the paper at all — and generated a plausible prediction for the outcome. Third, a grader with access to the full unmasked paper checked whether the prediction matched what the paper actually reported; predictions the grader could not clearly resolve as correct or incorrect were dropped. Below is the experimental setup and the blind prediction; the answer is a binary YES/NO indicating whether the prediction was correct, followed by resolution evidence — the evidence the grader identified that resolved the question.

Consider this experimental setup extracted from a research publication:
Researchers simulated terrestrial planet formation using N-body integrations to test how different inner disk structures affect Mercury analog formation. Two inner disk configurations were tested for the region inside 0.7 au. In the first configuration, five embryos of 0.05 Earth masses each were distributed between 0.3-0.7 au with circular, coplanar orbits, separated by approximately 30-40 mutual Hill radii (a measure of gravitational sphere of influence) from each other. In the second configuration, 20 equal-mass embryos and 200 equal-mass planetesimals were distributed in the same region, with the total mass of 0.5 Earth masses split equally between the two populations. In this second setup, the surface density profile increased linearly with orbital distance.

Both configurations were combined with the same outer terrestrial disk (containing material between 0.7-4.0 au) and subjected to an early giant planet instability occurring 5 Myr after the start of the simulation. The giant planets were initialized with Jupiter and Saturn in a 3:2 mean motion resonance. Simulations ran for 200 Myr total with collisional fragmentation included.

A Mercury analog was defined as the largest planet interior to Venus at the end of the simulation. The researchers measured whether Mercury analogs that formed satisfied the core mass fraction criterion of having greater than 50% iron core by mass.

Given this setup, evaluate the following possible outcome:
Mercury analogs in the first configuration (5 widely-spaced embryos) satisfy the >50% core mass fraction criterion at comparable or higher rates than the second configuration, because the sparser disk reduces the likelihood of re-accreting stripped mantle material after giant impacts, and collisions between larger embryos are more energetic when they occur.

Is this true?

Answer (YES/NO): NO